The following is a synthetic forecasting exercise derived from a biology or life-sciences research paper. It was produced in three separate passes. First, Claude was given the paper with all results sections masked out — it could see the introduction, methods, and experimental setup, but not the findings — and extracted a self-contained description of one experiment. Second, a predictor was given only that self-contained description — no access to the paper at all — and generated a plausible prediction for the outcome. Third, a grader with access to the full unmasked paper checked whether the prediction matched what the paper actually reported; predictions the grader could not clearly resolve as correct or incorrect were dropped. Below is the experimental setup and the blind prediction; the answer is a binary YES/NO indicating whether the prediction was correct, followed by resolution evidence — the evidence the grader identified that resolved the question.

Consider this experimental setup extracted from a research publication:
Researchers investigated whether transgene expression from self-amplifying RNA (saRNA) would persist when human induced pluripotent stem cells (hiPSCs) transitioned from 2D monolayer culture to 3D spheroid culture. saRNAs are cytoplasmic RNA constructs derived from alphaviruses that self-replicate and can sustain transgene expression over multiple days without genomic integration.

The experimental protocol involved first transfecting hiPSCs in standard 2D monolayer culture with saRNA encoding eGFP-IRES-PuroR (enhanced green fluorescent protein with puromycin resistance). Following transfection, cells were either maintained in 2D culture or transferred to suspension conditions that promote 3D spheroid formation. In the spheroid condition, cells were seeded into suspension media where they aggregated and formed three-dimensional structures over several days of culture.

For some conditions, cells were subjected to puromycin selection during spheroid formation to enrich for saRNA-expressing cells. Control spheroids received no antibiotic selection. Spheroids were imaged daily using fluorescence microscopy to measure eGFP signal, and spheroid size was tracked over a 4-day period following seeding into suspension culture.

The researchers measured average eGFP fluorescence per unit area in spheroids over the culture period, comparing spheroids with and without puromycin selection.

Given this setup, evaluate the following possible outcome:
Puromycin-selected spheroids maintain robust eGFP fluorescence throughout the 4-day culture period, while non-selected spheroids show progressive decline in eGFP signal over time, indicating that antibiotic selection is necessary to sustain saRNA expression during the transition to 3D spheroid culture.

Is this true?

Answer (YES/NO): NO